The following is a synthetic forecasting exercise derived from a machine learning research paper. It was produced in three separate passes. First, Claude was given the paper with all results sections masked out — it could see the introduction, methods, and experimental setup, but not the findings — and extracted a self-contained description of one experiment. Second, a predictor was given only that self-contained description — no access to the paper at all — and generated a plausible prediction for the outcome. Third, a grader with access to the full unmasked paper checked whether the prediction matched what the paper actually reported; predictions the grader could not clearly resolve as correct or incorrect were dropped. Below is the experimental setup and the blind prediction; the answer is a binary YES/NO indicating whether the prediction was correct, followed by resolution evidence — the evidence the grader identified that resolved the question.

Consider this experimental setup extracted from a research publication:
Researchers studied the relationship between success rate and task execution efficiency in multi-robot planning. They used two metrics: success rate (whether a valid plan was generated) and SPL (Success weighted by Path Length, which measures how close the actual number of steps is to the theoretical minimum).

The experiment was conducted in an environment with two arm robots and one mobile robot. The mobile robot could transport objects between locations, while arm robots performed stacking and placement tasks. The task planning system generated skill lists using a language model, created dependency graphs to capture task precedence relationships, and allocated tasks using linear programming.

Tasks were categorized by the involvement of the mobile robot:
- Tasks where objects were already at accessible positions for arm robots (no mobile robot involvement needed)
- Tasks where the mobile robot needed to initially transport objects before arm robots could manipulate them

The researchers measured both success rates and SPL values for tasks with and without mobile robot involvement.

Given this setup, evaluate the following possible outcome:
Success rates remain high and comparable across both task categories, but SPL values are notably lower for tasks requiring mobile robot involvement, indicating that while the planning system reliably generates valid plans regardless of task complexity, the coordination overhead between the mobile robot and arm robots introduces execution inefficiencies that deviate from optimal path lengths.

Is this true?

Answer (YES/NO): NO